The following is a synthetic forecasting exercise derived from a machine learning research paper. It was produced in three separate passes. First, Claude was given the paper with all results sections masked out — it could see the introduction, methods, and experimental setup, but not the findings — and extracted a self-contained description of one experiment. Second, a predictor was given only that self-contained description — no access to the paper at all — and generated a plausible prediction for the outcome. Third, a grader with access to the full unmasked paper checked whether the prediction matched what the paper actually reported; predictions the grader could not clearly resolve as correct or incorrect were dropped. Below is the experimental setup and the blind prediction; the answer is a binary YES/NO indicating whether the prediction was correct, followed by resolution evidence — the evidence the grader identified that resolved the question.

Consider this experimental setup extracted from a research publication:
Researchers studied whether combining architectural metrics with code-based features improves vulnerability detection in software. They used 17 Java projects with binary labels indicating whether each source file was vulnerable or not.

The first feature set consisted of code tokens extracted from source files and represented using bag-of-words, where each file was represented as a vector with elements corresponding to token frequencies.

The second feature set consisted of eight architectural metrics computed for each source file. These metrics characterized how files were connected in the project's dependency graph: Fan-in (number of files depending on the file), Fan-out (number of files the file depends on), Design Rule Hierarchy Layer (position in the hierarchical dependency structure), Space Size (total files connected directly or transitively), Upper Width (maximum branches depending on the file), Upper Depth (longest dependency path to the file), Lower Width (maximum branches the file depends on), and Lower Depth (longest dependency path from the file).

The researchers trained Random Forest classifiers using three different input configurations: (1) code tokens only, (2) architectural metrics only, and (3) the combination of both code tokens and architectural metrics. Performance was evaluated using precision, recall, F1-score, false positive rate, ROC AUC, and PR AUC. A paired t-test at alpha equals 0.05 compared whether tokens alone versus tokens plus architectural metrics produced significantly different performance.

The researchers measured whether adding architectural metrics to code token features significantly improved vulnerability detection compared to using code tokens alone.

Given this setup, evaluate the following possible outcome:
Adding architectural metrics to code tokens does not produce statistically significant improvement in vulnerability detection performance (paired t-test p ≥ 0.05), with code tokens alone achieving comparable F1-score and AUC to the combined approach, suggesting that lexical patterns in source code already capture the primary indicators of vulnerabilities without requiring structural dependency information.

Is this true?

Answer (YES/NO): YES